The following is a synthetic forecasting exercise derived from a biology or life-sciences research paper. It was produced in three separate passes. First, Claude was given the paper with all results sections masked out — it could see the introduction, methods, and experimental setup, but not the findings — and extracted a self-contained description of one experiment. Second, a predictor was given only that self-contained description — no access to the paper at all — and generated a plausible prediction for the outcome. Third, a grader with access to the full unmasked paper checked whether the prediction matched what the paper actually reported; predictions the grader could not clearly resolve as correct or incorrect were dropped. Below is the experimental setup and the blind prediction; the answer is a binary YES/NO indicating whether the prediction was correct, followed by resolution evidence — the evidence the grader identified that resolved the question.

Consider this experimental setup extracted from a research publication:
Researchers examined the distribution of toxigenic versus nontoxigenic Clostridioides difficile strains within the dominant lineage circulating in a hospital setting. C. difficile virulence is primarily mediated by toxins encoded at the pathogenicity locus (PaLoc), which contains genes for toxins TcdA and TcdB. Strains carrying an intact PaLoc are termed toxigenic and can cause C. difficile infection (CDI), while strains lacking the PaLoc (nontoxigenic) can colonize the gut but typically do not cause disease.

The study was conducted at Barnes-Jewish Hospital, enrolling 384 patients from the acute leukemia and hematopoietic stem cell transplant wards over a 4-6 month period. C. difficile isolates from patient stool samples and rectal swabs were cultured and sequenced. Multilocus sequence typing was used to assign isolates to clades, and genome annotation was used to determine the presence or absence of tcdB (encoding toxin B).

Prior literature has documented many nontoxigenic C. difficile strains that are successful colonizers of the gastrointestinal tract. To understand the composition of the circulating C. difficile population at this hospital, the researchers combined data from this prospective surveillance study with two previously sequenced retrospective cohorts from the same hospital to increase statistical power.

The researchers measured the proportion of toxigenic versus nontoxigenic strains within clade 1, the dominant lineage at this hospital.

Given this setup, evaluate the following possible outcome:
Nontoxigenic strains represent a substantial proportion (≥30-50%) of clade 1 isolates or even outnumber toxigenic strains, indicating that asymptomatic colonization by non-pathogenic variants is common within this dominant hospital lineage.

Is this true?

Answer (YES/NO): NO